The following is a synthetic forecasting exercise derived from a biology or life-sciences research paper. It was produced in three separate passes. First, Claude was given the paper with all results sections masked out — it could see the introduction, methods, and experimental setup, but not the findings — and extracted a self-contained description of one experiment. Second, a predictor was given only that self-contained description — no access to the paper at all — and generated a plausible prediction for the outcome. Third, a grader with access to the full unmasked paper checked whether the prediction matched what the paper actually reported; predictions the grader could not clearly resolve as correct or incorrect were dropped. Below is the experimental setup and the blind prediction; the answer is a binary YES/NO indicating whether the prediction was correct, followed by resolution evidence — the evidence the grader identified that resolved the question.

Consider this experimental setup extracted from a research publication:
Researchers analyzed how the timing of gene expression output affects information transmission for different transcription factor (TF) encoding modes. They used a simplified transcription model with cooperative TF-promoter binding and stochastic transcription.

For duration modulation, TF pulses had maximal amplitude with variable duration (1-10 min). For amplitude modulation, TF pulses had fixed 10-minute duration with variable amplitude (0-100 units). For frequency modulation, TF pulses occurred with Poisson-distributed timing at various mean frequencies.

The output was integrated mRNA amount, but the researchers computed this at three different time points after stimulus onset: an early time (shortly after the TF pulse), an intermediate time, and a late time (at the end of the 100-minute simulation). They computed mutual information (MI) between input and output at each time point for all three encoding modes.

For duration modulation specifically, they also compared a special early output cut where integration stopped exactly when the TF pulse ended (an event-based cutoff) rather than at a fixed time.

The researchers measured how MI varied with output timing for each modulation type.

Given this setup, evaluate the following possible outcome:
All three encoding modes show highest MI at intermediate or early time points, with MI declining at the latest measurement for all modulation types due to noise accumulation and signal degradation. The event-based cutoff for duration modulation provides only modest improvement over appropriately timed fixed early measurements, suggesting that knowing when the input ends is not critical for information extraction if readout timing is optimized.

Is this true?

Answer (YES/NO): NO